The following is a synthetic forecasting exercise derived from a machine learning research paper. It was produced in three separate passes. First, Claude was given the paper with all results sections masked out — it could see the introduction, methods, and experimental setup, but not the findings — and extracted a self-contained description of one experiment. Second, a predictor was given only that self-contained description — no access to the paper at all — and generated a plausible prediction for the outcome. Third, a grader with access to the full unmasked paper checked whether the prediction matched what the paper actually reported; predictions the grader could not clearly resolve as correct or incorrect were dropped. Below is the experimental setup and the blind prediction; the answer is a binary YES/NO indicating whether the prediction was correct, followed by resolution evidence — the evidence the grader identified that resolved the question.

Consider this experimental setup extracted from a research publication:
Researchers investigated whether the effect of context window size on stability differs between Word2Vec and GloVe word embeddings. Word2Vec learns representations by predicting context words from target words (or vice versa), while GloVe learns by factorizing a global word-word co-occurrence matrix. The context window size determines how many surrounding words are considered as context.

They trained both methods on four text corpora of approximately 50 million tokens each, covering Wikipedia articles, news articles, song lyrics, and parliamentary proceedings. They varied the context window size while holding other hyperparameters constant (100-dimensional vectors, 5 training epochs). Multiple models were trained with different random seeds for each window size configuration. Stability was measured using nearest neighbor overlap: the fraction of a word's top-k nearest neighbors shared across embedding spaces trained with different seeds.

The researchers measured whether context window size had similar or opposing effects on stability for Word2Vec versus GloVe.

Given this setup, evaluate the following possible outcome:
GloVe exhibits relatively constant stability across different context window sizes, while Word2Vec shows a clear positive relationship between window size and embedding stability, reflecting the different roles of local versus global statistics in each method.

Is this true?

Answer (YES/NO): NO